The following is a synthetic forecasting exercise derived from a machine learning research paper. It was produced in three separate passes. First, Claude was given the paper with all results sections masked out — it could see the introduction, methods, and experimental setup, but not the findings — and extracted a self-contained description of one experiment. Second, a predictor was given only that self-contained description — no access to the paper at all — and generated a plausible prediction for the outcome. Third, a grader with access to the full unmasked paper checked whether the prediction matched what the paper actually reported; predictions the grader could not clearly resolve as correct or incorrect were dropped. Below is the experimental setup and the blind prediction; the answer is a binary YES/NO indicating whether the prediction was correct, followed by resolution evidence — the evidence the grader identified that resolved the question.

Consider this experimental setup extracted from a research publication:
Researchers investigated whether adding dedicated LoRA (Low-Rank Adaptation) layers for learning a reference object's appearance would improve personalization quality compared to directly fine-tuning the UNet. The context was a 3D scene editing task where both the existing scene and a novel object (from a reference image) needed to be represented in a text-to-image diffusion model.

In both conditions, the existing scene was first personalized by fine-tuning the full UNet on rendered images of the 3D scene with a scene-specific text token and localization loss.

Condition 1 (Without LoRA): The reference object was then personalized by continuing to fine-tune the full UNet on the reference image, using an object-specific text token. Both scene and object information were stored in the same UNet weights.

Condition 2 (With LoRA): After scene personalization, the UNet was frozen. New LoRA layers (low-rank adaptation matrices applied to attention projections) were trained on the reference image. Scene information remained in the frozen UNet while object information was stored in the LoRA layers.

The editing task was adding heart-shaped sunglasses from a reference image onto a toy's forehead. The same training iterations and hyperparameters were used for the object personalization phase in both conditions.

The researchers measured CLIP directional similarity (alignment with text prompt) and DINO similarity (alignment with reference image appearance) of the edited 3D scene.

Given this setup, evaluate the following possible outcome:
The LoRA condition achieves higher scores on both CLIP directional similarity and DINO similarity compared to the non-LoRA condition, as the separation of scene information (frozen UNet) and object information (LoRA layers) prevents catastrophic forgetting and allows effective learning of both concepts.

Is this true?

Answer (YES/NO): YES